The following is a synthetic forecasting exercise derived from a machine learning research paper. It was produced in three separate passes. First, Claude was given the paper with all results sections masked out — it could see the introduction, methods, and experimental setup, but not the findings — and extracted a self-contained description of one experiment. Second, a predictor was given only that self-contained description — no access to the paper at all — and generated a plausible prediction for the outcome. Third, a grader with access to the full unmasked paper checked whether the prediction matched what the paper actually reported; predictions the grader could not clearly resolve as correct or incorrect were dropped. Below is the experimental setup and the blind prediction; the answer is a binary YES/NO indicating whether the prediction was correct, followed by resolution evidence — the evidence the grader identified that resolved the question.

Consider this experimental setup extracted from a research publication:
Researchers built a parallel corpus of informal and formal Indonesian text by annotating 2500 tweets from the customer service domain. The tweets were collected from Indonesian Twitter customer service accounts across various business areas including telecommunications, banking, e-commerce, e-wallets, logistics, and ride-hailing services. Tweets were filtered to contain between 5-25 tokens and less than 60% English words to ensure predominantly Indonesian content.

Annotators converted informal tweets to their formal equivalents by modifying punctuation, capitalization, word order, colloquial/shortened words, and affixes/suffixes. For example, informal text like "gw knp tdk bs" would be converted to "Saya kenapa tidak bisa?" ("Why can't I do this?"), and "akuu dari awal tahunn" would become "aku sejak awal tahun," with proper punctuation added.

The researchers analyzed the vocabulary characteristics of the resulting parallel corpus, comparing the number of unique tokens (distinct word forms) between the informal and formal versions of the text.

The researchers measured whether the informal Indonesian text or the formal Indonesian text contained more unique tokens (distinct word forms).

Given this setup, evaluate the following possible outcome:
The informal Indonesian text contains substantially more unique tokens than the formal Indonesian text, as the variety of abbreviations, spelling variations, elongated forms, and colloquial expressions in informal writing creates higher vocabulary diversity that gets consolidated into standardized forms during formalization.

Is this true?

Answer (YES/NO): YES